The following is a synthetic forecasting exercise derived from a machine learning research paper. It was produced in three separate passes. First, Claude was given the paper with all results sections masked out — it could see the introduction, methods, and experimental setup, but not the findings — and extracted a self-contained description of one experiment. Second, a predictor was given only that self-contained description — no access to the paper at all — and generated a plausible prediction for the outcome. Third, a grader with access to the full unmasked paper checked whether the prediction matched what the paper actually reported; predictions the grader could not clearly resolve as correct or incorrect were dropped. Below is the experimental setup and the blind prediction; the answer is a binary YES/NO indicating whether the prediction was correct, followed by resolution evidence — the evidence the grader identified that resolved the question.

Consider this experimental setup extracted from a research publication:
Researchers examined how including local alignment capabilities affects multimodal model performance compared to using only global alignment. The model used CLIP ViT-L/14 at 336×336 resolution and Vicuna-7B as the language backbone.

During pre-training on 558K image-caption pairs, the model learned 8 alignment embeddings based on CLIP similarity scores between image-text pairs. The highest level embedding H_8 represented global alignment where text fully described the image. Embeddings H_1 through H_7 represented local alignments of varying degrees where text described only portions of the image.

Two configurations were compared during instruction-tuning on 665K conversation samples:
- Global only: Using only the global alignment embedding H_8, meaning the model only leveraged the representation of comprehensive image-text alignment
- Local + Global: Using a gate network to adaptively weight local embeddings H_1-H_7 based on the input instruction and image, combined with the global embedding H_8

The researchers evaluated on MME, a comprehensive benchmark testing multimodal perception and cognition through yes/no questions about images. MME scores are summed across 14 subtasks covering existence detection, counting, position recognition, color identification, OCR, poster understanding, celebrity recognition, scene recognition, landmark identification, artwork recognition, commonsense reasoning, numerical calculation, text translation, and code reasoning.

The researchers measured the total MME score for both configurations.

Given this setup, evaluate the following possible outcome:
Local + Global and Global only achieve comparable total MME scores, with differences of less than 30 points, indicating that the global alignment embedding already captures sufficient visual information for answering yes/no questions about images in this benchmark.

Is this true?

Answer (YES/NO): NO